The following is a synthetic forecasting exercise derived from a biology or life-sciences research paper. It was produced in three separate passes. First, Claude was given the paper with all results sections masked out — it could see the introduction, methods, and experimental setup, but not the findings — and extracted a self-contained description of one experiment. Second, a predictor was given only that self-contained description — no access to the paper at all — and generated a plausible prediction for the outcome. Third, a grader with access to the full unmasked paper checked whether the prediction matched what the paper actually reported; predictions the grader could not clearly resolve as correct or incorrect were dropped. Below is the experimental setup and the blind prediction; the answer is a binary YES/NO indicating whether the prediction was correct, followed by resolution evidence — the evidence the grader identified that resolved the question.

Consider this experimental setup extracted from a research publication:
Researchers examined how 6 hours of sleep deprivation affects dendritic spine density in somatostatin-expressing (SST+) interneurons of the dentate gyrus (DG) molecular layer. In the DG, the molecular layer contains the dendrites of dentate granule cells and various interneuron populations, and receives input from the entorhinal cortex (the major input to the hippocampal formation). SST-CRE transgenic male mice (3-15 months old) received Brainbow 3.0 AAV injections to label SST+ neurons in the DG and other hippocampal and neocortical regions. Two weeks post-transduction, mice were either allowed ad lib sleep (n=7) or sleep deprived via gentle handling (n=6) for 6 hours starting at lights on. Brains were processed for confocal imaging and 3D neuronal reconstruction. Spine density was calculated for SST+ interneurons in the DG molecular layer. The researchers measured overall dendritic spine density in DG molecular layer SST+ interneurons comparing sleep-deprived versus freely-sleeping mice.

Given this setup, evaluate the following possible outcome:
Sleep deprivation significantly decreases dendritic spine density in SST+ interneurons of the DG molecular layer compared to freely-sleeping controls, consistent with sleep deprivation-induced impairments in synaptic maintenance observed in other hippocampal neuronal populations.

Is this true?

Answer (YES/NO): NO